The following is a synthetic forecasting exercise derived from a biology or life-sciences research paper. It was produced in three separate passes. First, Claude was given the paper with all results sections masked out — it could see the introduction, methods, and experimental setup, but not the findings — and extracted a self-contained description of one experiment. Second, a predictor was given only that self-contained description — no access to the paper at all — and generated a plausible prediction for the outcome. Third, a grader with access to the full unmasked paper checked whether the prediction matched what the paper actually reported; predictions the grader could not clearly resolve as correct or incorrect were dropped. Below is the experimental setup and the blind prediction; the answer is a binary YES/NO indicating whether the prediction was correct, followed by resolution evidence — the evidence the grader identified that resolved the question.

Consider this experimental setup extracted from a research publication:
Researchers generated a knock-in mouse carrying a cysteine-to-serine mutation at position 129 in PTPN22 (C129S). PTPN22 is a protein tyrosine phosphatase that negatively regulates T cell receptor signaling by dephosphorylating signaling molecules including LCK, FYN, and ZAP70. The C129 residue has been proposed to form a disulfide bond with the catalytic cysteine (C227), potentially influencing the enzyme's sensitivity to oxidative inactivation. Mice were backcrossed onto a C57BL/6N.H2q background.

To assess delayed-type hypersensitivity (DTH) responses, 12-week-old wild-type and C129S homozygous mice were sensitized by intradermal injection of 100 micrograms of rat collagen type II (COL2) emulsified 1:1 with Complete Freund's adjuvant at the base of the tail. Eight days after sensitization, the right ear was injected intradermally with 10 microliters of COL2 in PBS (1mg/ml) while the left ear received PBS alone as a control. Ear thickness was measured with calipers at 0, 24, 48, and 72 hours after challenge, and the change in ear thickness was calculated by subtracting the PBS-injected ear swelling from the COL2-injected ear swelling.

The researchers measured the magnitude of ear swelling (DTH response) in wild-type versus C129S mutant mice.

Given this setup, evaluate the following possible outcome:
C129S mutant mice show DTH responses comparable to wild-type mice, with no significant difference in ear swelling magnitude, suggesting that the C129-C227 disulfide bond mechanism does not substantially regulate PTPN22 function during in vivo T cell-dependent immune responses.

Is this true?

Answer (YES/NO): NO